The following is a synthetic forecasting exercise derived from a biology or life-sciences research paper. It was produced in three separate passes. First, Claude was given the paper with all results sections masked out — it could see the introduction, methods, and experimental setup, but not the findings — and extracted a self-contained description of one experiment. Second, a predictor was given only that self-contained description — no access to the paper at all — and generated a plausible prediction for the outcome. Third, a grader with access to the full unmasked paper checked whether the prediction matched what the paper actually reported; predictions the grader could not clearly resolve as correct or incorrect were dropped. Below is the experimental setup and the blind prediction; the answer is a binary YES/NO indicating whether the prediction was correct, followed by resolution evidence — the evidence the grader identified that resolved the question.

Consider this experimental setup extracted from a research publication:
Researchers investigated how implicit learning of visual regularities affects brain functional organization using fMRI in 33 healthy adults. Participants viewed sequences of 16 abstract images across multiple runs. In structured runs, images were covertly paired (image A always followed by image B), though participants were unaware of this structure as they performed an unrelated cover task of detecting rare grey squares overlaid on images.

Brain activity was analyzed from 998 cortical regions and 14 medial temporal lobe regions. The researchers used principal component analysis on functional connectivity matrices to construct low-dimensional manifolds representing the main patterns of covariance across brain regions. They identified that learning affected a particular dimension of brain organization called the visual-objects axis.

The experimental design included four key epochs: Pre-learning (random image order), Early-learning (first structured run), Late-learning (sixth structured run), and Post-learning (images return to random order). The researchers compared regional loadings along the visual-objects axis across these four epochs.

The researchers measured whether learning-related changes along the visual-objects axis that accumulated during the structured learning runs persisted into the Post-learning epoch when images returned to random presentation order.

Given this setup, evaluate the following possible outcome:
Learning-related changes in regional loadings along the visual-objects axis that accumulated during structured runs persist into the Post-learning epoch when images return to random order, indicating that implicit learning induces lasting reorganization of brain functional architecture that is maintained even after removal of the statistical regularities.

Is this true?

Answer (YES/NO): NO